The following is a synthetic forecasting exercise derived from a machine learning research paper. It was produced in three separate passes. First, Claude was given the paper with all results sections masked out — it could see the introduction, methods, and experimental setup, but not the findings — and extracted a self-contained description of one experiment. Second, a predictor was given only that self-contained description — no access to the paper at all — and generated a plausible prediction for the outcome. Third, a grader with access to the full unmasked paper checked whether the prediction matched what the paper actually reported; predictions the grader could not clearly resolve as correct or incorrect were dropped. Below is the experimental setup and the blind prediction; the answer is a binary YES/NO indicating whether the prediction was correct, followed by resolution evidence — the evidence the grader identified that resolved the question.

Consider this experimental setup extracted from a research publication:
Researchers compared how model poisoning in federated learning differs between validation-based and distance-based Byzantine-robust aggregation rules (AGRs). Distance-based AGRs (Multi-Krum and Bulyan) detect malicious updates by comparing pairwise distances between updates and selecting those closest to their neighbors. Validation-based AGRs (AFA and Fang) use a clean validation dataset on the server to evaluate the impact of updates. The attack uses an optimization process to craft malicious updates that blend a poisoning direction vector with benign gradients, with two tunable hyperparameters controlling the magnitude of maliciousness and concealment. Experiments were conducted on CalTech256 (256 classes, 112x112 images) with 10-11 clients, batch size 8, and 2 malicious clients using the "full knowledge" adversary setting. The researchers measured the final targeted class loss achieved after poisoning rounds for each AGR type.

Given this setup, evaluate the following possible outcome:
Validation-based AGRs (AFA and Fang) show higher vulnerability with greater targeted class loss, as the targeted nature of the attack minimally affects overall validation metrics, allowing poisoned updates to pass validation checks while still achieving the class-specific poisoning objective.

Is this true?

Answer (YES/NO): NO